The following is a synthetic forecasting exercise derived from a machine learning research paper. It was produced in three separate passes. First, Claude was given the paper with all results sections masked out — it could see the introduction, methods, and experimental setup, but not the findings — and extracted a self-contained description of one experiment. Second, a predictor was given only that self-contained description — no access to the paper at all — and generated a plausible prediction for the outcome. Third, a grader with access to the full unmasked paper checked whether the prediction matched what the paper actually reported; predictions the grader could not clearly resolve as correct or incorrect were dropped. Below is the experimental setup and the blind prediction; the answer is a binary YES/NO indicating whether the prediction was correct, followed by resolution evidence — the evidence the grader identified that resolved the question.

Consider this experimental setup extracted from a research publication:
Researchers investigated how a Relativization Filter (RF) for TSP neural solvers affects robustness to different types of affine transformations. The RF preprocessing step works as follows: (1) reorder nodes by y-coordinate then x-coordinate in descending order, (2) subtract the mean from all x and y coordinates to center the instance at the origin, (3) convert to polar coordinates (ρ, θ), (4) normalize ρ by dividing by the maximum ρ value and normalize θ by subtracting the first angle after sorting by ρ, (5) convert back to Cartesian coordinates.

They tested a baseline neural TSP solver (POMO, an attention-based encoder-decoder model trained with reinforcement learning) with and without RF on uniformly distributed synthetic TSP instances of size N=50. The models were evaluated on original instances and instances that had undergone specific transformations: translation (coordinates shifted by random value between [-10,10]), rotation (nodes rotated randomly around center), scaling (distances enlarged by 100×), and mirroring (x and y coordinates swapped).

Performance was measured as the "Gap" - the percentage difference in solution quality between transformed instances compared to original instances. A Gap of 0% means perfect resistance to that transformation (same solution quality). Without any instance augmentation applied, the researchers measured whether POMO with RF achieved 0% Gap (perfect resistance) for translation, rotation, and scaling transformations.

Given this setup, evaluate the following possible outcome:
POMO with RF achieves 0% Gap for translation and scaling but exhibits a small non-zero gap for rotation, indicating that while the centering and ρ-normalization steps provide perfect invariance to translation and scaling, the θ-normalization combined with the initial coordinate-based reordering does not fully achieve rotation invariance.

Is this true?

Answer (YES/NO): NO